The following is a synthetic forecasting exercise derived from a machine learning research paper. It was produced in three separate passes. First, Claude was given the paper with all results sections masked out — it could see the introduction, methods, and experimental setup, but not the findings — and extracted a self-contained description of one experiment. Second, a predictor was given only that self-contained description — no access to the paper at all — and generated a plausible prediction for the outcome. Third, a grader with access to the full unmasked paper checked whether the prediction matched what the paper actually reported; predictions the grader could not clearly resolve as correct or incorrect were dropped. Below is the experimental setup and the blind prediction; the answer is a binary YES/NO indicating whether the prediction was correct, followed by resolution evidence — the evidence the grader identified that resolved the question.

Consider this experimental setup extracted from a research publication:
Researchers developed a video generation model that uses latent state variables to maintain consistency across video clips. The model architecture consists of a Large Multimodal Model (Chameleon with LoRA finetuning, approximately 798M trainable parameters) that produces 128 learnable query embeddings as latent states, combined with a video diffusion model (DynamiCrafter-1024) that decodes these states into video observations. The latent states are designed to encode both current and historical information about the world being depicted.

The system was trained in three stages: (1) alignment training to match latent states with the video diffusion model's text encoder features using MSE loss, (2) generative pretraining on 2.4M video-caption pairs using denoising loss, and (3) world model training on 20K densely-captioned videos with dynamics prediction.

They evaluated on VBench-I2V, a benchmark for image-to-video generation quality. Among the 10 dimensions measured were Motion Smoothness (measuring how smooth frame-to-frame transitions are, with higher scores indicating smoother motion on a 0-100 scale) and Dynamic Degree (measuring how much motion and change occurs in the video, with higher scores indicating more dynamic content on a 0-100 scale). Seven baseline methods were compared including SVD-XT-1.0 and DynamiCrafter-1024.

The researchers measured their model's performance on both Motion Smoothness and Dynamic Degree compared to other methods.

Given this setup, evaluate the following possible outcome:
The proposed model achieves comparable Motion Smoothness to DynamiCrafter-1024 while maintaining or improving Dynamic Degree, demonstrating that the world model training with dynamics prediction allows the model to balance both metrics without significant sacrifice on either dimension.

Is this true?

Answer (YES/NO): NO